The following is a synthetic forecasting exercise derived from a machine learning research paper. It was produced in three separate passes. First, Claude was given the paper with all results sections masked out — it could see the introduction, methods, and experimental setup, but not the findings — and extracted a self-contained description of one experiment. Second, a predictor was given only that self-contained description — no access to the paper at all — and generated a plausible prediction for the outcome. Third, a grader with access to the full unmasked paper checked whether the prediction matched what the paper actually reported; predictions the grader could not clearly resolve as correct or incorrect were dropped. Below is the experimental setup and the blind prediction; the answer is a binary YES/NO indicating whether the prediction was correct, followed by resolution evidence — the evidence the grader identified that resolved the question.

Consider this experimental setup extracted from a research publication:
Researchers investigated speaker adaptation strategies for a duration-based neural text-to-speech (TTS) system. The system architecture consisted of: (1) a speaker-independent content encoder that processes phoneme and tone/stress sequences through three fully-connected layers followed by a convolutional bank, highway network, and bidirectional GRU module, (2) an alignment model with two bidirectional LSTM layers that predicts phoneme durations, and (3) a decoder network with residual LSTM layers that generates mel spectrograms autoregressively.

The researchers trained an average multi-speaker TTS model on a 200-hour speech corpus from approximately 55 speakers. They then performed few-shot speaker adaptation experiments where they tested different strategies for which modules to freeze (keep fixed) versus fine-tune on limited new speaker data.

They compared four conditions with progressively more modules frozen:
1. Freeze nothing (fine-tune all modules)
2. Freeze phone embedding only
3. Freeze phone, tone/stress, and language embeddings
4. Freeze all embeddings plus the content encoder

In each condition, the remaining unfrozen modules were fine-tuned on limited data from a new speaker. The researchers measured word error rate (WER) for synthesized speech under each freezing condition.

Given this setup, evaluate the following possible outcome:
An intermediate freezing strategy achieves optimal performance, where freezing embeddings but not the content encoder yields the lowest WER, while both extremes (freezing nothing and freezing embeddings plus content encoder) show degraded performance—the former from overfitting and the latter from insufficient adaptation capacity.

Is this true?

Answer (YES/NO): NO